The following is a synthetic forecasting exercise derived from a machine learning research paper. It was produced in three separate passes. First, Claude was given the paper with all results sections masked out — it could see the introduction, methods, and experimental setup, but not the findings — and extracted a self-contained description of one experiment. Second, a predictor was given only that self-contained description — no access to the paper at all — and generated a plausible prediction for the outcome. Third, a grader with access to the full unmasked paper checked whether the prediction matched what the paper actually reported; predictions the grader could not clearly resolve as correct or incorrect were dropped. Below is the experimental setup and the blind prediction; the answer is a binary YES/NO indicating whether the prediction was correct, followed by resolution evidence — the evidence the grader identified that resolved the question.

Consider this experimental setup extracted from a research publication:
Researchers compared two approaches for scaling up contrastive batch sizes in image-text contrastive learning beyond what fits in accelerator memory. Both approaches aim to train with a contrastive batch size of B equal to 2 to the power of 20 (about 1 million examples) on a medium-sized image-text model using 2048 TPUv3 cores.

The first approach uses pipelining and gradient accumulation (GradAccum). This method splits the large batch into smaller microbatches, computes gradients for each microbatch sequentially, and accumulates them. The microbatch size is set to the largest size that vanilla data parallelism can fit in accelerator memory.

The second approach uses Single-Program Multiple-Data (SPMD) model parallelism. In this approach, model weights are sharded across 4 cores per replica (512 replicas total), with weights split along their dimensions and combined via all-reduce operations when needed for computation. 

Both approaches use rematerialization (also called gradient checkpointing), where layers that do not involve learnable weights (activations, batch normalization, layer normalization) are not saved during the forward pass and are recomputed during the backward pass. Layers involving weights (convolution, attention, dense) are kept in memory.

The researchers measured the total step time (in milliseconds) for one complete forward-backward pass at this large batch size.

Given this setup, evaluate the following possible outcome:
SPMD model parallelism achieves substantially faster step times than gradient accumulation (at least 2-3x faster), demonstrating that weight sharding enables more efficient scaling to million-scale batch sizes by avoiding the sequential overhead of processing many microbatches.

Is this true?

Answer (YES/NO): NO